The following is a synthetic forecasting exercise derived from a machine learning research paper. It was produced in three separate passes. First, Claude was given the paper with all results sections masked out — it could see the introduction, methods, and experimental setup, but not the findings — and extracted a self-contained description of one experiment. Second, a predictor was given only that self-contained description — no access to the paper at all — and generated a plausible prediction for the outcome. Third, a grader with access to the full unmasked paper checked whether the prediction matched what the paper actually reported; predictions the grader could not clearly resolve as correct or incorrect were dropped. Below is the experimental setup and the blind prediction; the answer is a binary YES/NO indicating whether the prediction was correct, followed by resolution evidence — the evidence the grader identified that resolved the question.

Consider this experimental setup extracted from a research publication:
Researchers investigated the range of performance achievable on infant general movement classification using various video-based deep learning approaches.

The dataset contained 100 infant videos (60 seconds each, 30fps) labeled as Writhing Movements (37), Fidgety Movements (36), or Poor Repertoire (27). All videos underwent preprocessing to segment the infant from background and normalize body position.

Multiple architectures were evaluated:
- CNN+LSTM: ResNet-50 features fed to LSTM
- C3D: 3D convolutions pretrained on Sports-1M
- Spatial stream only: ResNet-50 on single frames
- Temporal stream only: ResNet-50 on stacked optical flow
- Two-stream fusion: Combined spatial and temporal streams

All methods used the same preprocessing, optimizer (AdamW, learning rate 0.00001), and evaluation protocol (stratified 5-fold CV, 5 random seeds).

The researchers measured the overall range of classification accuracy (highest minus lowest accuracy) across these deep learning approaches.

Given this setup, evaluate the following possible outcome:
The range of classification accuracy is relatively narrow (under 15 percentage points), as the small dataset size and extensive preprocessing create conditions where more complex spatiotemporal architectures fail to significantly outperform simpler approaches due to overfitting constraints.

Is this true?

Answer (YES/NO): NO